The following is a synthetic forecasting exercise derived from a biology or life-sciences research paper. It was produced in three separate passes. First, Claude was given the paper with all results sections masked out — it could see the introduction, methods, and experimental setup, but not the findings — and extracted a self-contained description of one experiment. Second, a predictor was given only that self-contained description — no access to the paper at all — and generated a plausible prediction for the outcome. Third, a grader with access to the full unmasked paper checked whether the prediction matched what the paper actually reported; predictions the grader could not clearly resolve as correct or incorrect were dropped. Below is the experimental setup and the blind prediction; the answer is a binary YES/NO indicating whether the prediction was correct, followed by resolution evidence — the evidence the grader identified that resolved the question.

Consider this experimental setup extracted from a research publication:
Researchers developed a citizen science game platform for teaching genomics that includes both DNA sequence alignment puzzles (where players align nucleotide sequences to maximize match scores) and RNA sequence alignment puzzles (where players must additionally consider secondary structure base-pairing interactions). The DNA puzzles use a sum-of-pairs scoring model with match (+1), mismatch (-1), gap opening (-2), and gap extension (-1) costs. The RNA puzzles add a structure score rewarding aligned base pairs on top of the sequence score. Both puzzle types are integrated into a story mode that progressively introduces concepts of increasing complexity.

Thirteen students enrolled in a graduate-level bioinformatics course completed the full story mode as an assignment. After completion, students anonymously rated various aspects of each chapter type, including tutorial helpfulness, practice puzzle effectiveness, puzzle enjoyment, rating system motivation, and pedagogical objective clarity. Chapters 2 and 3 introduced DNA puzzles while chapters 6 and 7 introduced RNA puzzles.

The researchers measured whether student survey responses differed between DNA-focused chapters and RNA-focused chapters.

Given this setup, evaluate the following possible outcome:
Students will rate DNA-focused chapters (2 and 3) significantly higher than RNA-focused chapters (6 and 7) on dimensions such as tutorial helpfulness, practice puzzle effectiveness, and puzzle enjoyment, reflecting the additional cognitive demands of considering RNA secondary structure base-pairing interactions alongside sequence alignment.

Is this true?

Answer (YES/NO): NO